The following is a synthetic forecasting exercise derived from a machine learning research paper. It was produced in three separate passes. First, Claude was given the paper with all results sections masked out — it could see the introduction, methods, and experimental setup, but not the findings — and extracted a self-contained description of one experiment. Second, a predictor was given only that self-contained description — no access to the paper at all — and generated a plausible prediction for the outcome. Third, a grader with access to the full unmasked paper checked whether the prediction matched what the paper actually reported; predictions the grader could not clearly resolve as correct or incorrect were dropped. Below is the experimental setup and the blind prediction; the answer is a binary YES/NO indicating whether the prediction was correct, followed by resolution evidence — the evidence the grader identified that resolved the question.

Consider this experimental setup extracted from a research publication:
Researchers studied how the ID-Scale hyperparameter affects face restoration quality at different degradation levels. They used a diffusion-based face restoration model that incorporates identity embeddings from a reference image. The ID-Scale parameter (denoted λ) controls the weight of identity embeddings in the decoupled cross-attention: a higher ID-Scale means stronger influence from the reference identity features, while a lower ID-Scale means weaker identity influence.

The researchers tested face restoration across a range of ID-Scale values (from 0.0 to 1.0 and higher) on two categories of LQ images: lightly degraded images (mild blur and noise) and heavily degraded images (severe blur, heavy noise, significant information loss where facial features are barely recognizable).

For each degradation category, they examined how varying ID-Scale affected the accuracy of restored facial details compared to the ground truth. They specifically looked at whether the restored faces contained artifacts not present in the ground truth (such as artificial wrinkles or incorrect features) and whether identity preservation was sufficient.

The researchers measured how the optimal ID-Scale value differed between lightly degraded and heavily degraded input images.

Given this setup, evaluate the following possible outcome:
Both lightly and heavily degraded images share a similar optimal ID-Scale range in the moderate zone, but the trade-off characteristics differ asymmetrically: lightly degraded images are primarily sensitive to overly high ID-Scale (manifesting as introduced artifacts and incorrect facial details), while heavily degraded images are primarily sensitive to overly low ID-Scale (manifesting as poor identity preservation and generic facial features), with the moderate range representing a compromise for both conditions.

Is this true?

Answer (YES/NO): NO